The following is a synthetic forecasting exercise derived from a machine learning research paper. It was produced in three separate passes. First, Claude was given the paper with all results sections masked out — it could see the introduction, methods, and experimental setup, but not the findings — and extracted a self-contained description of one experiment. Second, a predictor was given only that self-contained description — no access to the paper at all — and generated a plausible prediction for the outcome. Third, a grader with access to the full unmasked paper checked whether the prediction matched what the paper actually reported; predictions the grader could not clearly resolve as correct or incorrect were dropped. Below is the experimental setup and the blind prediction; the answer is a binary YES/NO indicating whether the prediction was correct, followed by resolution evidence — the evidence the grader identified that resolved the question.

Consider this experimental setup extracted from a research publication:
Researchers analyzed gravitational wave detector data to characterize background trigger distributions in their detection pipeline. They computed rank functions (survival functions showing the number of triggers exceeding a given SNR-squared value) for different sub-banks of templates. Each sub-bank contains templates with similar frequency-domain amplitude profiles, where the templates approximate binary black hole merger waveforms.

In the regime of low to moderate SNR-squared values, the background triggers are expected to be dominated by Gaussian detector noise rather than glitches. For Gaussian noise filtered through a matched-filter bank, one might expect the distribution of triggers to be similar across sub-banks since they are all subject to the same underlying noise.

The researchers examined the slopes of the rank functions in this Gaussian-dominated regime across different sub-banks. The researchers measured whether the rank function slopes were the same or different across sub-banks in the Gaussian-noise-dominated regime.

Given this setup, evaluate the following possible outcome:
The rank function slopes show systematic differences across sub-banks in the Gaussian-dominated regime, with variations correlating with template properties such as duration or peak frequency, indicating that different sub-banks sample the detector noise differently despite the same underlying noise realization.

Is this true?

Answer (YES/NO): NO